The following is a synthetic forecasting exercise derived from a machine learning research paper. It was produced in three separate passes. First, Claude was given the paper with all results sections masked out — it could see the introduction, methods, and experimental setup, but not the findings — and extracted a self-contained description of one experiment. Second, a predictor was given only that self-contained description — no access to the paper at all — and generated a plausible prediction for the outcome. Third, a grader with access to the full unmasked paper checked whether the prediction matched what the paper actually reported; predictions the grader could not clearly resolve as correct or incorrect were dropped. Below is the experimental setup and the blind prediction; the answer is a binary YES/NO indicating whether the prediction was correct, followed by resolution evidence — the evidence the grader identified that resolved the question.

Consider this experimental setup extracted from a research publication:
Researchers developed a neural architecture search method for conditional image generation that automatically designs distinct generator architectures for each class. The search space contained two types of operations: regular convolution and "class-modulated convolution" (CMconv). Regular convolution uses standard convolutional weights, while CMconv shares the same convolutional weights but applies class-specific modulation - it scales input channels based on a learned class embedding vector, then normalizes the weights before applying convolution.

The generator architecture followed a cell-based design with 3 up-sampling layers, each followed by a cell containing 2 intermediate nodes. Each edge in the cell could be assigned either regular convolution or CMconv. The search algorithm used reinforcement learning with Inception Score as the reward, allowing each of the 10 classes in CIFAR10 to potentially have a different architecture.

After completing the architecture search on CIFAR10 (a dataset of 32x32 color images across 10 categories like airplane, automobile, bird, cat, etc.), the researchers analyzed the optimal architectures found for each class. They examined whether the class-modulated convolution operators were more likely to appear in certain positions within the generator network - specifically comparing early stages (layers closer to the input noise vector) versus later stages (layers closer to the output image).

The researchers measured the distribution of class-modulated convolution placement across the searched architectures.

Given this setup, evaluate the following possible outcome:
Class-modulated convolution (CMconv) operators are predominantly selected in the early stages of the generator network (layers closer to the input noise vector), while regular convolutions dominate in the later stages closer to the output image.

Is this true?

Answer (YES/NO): YES